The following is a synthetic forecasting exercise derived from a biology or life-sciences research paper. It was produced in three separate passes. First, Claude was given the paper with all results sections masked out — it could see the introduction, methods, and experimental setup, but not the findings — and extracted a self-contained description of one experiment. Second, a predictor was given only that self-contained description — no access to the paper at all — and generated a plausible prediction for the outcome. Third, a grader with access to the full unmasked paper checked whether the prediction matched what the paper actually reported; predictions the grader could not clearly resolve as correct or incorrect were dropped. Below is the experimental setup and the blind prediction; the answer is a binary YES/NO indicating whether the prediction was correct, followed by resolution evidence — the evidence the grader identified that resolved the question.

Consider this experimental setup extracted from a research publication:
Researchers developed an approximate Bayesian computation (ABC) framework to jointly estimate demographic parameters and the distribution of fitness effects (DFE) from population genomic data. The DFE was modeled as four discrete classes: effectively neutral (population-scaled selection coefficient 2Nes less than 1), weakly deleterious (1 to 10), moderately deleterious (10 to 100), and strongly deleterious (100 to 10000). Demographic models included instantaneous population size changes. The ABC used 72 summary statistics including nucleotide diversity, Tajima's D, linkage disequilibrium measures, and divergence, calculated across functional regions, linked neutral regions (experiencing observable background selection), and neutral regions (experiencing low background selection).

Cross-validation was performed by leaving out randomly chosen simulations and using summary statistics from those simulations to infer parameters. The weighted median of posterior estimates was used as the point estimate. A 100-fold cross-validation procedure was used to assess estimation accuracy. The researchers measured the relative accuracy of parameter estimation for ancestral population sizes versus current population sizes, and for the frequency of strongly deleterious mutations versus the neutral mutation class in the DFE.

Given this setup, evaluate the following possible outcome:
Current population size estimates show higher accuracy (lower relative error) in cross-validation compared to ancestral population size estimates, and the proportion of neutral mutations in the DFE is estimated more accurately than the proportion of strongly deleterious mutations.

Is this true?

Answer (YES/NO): YES